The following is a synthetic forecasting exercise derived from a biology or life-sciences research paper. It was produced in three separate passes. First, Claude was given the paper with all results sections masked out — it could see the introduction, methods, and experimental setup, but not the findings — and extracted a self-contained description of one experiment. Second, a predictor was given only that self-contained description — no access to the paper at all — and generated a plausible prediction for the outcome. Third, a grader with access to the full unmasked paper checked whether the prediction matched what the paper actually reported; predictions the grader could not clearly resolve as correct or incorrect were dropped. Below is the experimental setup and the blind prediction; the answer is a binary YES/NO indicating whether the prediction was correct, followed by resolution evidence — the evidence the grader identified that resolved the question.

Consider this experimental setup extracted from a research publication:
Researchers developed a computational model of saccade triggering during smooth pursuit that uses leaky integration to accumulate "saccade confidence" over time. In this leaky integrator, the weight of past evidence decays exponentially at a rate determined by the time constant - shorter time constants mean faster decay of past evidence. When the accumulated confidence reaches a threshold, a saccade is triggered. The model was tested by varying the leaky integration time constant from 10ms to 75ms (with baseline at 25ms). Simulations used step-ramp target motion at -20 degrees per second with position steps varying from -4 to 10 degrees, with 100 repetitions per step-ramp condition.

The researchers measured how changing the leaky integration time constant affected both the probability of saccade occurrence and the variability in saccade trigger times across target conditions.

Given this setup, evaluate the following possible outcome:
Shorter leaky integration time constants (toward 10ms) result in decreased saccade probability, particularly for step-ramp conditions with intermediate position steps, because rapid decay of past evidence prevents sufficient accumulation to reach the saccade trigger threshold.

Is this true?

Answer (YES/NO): NO